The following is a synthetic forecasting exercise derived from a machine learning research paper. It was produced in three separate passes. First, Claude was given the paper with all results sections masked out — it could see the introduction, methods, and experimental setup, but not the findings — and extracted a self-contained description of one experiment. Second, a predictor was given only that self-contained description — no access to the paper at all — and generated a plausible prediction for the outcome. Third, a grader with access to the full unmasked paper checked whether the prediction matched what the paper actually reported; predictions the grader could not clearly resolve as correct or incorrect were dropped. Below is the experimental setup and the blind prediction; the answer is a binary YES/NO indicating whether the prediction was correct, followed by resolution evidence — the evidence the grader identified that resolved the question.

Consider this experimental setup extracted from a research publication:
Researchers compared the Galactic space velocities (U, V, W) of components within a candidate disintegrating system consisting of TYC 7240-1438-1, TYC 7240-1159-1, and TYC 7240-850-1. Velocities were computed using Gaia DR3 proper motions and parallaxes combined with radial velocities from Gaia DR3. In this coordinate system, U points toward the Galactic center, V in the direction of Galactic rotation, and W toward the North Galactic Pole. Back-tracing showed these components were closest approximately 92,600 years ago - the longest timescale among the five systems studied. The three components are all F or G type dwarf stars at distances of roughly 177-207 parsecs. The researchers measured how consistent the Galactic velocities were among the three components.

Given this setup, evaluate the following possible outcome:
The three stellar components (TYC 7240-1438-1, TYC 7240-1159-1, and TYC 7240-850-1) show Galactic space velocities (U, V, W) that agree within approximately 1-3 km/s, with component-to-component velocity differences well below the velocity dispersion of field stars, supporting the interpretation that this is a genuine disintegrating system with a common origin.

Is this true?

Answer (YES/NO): NO